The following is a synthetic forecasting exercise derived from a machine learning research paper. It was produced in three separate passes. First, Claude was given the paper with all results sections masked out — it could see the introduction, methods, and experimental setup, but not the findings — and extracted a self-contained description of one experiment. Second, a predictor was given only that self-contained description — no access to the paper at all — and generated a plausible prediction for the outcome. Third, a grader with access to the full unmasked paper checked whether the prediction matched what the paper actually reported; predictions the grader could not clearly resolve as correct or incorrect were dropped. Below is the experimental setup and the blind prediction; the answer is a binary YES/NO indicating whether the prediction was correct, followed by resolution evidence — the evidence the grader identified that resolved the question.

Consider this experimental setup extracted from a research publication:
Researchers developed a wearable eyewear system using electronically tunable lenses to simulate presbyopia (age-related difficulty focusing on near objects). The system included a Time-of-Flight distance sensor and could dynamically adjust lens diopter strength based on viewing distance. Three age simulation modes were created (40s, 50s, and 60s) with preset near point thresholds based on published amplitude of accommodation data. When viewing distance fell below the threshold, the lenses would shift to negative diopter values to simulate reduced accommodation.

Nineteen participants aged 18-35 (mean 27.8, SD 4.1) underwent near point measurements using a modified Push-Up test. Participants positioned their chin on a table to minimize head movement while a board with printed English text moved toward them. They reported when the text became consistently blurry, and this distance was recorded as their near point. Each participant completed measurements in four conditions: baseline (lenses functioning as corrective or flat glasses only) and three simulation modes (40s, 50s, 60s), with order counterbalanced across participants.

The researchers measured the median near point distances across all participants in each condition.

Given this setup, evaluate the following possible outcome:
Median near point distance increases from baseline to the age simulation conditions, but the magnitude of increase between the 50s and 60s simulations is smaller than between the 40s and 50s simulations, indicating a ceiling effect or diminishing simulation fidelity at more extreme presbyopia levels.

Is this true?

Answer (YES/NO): NO